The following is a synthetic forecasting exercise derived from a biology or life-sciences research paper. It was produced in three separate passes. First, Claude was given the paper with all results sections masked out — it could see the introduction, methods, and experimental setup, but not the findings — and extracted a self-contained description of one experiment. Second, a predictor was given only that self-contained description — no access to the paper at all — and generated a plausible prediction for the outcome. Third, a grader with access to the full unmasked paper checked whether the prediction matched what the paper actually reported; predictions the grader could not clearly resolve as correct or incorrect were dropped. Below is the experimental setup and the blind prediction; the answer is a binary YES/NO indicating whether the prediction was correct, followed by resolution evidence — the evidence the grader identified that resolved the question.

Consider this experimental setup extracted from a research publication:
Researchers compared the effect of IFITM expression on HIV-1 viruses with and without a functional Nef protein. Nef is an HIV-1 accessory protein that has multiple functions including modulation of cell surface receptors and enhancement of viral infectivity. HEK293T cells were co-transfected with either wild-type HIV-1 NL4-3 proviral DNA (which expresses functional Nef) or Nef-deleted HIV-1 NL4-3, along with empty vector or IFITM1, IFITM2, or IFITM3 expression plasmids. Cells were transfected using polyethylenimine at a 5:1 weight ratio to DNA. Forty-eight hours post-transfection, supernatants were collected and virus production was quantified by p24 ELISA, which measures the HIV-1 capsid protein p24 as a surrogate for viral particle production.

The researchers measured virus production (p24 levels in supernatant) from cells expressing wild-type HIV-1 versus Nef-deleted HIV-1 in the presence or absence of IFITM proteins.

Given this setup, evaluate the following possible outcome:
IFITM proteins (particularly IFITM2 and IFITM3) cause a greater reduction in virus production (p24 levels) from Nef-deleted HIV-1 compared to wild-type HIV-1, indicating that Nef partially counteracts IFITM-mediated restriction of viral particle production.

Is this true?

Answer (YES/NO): NO